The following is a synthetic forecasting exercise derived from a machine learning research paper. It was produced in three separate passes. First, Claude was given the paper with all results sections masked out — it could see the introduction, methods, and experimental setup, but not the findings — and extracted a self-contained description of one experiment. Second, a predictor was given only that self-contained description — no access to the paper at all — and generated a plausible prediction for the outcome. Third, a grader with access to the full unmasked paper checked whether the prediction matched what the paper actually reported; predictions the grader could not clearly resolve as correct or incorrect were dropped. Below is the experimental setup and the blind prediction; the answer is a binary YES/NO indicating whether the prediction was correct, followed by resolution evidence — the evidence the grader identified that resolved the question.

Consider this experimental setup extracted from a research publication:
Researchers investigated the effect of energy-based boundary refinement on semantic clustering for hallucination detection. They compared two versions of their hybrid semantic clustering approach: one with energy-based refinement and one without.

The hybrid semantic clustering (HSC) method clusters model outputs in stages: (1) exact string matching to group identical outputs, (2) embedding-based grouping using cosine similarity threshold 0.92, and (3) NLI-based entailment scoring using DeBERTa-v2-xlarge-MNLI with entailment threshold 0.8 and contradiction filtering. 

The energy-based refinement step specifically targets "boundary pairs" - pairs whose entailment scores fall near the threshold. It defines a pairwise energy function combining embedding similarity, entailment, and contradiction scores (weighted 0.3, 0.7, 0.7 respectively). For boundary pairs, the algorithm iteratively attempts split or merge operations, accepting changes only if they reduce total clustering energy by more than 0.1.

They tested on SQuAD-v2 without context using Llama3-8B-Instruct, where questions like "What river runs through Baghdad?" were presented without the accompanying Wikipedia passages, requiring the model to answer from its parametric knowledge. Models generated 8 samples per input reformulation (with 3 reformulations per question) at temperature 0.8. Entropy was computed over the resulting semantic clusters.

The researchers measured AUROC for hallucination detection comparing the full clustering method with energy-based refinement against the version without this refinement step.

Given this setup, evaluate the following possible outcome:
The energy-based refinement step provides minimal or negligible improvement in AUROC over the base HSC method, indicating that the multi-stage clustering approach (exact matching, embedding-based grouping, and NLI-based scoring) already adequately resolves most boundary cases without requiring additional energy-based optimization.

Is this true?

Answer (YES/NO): NO